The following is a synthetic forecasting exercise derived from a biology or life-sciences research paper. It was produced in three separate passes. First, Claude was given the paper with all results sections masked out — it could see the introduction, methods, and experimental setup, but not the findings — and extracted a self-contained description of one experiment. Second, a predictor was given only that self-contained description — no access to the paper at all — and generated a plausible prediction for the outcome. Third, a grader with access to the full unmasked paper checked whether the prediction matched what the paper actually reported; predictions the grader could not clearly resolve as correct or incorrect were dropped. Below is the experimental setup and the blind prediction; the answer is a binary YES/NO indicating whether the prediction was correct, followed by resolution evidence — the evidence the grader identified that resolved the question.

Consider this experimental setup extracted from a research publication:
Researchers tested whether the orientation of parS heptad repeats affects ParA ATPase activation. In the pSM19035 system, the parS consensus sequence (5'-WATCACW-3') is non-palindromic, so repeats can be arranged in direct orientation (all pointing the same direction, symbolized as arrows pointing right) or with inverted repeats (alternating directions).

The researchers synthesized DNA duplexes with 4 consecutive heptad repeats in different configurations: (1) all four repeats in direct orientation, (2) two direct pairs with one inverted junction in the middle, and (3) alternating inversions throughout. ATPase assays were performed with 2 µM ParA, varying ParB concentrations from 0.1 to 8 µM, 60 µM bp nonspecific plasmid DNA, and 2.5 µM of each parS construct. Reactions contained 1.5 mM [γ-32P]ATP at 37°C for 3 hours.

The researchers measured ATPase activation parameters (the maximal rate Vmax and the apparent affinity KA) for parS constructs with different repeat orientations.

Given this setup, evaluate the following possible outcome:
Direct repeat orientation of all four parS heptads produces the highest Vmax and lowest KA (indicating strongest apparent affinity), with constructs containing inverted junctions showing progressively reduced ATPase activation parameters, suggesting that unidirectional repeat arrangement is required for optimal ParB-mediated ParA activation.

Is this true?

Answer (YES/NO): NO